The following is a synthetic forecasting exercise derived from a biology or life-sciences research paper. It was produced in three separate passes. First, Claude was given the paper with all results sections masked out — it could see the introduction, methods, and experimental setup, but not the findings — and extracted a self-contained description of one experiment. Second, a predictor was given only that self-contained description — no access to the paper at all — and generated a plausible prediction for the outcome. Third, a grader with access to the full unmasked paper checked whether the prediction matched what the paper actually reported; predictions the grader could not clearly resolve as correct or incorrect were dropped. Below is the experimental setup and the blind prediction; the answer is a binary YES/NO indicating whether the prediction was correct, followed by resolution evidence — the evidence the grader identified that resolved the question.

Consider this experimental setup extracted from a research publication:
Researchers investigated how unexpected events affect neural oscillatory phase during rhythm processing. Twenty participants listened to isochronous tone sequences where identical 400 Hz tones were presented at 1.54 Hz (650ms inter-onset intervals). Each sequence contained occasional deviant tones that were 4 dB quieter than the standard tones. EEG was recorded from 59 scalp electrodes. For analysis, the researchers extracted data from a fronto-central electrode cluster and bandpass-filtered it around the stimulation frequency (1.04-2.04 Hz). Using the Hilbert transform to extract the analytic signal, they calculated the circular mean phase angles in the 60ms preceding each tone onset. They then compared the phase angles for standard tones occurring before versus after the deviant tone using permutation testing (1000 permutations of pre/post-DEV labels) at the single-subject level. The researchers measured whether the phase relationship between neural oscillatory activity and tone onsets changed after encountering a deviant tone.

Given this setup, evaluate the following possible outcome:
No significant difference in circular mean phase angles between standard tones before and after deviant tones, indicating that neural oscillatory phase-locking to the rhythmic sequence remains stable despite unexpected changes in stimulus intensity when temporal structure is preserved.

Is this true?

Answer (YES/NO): YES